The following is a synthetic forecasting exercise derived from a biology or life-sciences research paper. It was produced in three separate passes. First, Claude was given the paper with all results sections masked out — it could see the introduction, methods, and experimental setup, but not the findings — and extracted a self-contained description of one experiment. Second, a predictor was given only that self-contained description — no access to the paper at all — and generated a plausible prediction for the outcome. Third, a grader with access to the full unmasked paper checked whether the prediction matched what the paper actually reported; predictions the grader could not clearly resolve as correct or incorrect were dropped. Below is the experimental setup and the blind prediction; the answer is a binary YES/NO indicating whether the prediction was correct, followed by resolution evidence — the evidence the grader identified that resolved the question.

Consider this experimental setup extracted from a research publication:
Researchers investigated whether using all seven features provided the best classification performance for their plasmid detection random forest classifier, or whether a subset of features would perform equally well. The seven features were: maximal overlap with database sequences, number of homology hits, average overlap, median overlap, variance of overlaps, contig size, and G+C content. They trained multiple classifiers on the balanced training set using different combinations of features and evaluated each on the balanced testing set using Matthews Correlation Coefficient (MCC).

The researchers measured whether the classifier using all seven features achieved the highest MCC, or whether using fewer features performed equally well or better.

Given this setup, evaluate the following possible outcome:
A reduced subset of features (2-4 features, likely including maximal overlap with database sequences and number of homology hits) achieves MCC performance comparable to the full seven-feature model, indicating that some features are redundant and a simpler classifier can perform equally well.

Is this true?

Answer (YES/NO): NO